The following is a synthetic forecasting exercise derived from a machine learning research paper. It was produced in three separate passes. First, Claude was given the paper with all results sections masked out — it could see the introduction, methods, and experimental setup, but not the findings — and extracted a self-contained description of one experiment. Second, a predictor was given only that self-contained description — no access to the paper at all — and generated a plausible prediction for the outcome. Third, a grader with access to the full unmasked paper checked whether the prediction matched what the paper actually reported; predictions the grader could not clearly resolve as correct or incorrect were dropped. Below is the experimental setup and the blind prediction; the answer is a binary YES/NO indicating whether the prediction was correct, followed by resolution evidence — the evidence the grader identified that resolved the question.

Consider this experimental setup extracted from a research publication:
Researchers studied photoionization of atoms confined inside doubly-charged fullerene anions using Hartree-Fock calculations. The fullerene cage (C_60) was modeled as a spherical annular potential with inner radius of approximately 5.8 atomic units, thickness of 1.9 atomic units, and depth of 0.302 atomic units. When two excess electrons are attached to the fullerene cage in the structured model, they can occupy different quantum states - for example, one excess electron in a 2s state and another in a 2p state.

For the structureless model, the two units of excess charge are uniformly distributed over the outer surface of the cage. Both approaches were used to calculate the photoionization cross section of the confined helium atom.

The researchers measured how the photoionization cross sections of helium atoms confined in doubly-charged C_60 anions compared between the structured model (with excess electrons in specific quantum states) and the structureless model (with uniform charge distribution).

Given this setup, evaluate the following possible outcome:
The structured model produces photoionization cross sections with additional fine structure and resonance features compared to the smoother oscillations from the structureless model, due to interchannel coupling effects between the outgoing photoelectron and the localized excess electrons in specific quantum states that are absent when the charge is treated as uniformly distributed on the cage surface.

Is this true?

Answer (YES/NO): NO